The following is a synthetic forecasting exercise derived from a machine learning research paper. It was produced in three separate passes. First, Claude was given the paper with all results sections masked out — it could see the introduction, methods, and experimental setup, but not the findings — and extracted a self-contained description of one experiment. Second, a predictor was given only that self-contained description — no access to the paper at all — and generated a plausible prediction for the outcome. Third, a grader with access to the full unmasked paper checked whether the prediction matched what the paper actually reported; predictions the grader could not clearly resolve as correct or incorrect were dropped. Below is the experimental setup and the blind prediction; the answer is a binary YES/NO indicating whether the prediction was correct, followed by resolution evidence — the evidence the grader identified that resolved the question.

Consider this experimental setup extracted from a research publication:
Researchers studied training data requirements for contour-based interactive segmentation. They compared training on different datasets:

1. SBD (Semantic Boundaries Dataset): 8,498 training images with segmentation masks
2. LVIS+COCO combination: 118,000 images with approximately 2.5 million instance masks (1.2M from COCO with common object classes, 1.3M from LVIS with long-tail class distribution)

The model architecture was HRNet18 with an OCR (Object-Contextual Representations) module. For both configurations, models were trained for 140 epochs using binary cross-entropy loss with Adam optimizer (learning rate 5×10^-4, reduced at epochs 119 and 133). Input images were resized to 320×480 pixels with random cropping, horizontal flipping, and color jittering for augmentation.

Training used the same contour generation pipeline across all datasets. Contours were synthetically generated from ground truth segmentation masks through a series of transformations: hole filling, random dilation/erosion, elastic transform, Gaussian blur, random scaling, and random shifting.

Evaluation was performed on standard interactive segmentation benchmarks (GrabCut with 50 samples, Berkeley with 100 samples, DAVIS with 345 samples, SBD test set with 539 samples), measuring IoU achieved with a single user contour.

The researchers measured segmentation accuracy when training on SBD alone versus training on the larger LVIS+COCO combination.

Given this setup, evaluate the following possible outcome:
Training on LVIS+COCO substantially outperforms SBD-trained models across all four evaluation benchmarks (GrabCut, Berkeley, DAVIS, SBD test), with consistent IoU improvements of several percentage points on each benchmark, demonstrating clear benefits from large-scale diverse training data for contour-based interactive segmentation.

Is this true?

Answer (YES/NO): NO